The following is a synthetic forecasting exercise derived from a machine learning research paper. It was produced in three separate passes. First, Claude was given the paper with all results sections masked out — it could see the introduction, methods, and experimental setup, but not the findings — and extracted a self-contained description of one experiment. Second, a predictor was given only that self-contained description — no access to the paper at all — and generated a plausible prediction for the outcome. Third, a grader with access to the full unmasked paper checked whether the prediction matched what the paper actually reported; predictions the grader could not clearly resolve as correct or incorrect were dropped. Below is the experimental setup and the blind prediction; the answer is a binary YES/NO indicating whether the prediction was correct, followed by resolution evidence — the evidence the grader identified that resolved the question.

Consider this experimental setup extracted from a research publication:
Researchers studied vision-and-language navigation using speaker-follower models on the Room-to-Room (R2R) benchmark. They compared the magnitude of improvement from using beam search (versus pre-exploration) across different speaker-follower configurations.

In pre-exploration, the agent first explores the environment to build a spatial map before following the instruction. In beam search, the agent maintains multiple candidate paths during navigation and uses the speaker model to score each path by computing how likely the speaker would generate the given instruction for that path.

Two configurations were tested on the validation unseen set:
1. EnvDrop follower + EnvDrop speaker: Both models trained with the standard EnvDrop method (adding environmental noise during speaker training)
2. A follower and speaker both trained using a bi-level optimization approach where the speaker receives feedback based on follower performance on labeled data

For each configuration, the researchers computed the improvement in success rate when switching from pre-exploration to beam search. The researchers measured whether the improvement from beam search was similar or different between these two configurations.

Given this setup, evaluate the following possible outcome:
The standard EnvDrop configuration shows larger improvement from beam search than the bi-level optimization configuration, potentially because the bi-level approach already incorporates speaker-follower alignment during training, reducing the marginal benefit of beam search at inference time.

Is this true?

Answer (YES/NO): NO